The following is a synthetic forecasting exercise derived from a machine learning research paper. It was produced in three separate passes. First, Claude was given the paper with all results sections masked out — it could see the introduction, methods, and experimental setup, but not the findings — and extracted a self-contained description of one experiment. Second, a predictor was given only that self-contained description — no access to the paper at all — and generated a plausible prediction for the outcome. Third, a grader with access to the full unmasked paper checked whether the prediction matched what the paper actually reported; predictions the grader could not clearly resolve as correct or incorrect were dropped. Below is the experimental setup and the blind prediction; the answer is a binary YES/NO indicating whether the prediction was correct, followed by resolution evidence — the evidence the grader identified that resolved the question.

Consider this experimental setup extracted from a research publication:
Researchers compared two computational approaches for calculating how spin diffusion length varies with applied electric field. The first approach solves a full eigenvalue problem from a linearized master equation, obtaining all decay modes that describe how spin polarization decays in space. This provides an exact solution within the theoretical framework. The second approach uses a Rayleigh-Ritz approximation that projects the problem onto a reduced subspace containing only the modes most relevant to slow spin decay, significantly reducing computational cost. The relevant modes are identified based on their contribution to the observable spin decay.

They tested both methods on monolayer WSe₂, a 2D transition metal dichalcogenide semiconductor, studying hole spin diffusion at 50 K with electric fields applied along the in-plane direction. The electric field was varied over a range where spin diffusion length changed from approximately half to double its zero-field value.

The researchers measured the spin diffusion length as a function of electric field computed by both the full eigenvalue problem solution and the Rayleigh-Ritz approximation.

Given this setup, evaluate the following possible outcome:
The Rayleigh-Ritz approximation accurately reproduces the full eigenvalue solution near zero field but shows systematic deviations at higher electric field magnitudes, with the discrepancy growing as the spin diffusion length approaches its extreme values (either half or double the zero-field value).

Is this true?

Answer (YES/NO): NO